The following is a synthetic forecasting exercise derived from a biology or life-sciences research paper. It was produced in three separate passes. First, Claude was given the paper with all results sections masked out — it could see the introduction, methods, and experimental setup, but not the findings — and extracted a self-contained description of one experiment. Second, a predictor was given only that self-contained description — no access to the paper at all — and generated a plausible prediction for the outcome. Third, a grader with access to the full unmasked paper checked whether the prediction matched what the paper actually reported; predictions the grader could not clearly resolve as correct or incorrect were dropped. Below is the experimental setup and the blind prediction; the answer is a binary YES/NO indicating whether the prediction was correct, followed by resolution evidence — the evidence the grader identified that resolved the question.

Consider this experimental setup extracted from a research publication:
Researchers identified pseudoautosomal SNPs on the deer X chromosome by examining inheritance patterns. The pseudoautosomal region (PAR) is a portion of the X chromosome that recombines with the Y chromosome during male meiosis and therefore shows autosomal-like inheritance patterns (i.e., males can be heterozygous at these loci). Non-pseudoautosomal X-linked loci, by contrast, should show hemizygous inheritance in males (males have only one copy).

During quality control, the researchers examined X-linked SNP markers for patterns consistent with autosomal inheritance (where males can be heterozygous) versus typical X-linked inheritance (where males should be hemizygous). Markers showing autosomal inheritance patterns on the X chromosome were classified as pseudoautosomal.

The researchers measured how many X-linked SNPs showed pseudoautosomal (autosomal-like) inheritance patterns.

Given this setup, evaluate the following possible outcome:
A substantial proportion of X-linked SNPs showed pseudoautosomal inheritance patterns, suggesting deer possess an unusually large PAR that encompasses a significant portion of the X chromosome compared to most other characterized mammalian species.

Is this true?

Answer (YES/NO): NO